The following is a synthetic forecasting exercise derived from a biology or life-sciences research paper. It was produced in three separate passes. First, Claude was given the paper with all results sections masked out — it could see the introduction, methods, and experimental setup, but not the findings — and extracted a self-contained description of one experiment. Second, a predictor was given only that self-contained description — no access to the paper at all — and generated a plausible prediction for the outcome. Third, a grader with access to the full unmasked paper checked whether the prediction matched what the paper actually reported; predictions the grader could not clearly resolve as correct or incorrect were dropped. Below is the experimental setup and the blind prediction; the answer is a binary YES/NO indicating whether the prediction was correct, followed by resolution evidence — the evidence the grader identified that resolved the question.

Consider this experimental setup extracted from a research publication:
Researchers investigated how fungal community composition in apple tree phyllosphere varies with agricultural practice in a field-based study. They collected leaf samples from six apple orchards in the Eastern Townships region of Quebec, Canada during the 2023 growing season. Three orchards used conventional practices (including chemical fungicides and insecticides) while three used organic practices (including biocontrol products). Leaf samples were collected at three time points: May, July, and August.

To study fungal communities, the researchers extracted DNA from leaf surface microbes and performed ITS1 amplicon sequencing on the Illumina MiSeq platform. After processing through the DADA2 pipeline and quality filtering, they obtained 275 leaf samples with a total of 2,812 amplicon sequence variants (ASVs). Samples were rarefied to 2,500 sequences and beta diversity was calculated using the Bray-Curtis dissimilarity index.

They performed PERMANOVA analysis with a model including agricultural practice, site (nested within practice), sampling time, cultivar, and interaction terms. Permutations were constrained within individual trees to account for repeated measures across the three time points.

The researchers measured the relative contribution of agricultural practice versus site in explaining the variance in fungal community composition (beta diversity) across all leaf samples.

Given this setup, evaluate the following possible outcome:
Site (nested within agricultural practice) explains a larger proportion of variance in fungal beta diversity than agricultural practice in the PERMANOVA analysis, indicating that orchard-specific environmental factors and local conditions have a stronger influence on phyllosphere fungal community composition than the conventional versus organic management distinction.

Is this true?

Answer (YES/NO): NO